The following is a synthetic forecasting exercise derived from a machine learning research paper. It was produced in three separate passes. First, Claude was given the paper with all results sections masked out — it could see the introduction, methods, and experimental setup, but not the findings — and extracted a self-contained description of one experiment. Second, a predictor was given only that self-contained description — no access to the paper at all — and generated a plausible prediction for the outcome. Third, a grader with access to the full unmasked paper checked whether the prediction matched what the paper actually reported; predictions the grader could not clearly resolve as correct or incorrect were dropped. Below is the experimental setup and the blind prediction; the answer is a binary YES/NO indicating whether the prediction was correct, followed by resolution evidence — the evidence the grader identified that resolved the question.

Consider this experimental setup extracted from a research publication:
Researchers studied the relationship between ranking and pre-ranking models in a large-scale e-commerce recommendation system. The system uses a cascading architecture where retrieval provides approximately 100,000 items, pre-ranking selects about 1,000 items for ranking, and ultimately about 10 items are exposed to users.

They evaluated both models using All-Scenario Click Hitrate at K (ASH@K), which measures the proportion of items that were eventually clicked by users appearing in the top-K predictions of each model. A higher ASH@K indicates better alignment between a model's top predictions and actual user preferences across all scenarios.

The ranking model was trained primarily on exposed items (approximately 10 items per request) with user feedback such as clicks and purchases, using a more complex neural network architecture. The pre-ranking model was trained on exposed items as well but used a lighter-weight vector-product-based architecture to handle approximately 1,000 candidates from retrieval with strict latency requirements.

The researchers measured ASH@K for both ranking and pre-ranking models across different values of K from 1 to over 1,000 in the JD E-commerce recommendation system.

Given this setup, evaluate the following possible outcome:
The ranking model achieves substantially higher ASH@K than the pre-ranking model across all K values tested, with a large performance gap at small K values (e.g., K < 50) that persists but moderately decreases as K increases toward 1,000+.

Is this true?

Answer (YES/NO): NO